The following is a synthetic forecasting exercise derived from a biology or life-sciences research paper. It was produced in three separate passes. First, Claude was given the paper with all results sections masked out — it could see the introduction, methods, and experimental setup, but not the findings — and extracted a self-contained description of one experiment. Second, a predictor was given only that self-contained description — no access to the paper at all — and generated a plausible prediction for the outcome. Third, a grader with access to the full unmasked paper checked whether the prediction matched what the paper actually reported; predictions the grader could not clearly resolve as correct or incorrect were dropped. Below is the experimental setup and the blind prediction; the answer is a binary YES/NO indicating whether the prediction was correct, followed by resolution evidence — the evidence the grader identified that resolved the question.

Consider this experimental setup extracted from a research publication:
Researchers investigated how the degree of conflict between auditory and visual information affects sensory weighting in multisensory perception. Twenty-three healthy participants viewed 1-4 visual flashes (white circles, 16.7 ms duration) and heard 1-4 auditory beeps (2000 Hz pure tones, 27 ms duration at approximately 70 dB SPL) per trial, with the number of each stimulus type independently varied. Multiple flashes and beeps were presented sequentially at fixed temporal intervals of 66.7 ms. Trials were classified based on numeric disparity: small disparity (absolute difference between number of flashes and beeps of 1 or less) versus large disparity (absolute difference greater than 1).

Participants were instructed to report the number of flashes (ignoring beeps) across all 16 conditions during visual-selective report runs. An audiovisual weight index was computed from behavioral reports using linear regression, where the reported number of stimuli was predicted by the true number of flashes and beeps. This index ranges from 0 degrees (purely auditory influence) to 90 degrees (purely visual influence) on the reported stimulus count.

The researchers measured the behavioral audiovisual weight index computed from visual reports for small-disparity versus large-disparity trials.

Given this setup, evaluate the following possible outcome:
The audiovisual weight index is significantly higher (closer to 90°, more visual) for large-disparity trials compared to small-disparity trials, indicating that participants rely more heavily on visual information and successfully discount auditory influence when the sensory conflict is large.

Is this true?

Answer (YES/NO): YES